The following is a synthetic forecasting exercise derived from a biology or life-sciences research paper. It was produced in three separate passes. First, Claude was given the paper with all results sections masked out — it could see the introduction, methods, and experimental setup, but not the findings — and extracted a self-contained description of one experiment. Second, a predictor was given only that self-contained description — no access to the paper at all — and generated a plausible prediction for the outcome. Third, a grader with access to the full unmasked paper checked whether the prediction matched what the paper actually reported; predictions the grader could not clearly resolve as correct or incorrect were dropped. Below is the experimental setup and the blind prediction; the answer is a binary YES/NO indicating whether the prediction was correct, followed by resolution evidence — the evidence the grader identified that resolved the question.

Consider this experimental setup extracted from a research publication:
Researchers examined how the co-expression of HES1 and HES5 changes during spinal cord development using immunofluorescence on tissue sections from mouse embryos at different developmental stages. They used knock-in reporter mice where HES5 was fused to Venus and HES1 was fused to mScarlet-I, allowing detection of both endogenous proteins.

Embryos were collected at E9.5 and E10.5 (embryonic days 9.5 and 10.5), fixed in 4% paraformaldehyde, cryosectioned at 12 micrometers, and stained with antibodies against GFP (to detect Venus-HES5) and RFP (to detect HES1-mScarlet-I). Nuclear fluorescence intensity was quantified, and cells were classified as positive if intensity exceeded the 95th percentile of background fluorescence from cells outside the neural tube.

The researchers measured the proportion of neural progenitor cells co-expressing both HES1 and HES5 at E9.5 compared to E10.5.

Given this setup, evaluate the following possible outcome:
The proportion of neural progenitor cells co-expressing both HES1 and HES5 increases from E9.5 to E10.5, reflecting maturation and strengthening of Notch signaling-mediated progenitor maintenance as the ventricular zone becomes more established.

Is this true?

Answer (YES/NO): NO